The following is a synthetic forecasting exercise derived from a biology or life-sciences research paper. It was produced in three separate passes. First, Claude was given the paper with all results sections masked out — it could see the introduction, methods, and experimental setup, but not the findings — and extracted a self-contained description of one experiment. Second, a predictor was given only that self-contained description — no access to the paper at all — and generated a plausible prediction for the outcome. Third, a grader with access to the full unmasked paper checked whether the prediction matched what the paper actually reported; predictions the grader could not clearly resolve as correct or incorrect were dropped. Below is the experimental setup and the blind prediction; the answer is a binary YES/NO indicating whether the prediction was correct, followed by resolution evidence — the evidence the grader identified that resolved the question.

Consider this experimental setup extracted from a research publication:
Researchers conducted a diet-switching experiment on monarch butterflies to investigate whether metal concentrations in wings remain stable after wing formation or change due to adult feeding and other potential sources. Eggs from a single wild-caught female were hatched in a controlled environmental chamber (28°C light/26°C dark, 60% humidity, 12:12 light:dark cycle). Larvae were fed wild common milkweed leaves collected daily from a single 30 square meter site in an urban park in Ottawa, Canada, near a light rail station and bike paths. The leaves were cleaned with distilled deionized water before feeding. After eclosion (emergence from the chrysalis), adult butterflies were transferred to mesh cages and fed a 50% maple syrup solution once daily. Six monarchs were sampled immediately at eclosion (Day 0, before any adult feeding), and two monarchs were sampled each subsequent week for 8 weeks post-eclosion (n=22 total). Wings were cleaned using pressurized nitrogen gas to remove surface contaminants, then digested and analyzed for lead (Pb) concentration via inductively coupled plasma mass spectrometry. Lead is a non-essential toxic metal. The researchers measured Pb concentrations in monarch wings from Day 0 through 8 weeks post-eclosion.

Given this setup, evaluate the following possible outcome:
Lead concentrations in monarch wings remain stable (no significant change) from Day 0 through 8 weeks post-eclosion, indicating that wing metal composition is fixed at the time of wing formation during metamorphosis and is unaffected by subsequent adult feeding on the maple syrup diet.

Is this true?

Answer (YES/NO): NO